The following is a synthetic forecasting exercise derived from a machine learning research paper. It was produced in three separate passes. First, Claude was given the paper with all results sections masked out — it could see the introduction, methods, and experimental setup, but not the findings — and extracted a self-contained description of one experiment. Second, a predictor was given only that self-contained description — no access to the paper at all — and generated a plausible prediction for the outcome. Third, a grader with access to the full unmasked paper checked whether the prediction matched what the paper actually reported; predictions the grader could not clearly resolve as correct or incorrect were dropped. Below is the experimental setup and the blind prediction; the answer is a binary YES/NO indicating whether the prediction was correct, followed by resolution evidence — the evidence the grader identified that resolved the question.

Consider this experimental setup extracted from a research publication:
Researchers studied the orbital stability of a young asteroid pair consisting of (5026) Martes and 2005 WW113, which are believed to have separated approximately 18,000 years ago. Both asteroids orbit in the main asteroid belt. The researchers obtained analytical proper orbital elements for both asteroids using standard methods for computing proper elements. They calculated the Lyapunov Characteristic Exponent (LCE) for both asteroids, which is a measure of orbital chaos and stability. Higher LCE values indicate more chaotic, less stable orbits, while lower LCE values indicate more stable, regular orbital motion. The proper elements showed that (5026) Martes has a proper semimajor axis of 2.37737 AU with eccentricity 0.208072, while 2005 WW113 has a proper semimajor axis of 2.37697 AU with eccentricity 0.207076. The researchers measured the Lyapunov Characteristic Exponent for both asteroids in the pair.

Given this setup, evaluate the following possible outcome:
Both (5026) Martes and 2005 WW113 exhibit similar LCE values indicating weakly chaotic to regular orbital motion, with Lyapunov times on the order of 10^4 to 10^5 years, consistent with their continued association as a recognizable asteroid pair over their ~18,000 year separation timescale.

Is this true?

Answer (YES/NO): NO